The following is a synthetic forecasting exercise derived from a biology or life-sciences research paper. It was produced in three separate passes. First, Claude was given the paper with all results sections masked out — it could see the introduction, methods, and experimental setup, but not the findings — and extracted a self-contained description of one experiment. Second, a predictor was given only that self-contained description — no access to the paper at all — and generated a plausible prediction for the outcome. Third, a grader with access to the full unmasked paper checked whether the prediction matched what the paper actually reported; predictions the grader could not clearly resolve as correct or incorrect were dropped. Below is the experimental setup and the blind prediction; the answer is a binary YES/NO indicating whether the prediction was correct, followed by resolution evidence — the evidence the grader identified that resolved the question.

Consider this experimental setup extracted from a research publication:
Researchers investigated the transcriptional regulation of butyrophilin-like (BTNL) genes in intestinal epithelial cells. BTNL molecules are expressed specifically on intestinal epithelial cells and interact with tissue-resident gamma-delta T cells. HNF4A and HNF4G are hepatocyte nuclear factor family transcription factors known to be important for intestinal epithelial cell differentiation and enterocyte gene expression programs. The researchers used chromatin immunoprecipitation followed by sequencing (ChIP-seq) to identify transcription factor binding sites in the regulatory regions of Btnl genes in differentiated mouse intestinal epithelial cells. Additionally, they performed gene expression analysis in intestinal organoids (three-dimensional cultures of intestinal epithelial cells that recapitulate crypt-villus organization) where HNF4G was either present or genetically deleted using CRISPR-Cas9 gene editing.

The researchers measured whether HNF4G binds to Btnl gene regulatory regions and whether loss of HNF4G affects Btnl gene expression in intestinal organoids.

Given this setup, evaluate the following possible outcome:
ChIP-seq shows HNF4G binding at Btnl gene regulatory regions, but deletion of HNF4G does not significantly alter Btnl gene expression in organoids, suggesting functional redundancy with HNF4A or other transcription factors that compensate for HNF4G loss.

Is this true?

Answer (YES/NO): NO